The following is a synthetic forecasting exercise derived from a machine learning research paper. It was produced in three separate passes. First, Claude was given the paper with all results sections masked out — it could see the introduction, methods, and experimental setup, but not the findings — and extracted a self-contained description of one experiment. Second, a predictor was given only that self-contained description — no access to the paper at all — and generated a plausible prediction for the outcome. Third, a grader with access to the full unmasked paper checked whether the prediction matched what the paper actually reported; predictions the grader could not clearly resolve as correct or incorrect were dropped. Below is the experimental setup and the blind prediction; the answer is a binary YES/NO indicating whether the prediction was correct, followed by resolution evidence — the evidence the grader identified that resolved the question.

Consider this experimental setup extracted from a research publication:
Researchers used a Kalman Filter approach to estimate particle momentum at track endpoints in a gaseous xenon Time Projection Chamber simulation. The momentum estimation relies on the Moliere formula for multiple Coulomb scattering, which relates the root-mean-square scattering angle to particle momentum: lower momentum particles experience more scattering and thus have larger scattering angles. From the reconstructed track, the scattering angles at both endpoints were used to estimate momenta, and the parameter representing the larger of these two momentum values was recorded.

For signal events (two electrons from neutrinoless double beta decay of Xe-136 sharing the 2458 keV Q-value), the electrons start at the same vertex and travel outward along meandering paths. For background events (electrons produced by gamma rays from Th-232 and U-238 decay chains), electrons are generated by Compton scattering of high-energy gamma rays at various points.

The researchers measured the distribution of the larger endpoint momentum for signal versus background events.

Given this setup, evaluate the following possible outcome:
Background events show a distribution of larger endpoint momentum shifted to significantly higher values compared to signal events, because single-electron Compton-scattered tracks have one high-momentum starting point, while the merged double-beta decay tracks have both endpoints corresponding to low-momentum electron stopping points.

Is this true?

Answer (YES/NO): YES